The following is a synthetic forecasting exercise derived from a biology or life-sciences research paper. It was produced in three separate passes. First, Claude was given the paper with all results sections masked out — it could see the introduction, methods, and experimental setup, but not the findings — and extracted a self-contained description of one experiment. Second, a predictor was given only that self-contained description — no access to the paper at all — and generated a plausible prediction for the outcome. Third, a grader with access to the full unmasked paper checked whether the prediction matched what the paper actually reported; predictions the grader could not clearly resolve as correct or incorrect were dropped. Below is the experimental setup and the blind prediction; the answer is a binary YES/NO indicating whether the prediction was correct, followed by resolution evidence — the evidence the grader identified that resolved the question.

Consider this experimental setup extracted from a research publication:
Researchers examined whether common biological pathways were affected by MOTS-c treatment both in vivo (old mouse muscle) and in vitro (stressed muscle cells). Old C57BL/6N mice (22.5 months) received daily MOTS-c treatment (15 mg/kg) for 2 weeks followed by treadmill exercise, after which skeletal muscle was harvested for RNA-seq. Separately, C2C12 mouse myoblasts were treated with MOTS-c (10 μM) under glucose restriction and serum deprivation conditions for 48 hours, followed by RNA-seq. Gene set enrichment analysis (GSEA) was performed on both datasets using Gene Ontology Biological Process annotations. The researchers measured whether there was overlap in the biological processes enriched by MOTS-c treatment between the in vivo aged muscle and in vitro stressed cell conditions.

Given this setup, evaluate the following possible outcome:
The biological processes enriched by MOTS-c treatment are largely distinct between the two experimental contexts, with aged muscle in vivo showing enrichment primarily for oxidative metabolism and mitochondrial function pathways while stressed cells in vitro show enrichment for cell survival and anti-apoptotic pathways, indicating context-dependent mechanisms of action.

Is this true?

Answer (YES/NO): NO